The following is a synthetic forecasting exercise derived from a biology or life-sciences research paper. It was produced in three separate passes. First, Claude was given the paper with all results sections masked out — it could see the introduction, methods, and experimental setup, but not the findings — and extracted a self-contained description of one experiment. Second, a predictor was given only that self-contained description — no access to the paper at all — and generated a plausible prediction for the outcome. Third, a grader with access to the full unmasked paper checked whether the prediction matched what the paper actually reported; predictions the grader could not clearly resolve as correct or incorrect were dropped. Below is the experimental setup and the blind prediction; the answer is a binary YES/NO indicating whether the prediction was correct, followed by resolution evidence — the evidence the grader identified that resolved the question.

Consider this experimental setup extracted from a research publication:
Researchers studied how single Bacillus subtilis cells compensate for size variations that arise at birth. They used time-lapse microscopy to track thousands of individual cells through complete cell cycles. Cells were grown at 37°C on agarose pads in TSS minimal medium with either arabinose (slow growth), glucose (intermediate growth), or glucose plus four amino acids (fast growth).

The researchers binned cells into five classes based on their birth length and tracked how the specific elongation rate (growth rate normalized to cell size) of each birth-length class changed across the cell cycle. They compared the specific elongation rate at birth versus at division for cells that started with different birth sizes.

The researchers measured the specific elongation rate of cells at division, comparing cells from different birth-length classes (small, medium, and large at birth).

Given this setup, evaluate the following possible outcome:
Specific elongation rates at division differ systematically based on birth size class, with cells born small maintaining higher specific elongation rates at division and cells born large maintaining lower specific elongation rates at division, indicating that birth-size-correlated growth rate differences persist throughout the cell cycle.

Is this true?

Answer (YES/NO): NO